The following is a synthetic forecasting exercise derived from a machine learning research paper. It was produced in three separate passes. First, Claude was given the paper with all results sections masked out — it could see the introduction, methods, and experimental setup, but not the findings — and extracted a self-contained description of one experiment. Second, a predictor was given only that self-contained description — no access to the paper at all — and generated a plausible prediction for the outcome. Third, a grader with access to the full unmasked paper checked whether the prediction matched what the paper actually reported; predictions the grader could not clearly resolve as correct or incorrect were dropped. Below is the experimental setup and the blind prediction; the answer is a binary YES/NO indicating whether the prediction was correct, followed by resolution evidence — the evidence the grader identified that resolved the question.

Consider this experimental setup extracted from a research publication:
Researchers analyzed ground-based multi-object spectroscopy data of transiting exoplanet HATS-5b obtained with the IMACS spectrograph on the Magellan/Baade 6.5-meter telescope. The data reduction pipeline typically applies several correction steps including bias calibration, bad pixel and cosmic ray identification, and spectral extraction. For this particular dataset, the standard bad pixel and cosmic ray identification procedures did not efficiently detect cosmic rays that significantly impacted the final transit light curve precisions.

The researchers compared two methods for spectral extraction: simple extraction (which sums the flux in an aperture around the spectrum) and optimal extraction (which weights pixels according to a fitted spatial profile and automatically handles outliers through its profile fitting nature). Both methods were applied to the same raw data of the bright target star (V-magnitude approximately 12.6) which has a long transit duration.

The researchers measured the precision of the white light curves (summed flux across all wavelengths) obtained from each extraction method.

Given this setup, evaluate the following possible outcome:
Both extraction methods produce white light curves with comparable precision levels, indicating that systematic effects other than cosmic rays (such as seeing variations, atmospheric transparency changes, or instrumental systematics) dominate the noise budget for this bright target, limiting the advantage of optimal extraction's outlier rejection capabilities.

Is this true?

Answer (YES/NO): NO